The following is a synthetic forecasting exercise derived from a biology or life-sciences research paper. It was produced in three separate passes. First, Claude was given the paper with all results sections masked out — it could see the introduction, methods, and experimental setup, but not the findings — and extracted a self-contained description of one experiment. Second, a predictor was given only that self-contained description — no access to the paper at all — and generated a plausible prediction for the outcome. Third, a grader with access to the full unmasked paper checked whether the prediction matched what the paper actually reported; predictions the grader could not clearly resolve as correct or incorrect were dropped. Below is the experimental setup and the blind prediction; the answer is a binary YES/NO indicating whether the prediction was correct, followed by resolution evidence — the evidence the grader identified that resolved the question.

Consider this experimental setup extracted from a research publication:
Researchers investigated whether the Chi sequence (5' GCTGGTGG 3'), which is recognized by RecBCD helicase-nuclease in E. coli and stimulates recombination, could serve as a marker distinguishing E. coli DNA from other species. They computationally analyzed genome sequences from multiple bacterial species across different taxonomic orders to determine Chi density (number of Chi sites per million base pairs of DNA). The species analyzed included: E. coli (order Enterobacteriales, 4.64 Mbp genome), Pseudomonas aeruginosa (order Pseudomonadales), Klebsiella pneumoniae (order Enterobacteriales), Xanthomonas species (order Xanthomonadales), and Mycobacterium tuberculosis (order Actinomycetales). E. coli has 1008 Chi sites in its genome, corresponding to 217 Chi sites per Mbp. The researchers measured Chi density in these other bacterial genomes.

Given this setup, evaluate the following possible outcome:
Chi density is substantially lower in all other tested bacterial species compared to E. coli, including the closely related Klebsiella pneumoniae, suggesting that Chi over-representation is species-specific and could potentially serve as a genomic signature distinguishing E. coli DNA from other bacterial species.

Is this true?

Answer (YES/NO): NO